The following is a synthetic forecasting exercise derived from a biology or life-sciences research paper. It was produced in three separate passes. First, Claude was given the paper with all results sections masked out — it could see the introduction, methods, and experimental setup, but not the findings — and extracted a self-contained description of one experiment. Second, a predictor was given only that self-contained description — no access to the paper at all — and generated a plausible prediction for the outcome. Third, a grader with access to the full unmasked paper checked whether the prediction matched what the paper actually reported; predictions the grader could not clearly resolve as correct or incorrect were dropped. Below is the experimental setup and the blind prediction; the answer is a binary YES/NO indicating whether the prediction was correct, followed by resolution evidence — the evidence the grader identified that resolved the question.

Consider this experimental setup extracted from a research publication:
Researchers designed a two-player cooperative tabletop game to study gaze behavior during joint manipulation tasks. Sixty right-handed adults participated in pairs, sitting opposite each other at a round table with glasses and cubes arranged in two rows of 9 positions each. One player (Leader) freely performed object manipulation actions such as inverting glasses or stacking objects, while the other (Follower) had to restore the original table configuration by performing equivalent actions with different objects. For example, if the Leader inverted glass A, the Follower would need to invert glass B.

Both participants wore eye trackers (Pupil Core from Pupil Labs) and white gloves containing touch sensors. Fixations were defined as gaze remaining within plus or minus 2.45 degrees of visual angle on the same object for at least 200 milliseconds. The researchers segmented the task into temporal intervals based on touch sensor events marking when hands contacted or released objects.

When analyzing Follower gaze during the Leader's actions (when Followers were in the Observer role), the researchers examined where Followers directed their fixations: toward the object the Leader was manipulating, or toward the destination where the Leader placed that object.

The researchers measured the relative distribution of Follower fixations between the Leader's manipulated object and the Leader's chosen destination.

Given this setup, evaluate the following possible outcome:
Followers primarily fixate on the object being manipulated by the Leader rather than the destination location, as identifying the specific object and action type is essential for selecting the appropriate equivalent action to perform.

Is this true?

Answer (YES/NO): YES